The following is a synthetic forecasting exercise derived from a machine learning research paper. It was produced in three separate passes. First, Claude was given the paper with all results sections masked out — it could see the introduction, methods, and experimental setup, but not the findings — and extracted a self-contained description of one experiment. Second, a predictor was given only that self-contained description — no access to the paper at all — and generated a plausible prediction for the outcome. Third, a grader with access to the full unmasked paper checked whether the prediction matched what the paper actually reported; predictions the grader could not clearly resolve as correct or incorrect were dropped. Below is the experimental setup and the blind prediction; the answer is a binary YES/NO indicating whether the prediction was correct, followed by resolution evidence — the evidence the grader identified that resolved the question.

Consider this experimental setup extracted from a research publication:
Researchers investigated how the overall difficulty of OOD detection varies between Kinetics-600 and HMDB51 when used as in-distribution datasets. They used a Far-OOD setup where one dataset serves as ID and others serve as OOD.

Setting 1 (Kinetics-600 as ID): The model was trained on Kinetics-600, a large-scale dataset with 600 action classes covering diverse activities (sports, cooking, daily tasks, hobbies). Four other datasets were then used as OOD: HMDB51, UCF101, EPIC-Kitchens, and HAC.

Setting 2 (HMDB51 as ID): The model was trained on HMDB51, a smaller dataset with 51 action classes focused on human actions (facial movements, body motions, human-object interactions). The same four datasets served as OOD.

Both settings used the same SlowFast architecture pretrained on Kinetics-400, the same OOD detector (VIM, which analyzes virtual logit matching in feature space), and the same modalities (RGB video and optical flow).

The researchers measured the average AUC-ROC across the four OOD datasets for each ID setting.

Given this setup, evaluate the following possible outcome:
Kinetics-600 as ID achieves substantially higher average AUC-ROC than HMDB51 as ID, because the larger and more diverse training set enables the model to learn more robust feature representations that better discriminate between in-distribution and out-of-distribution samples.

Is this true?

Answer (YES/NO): NO